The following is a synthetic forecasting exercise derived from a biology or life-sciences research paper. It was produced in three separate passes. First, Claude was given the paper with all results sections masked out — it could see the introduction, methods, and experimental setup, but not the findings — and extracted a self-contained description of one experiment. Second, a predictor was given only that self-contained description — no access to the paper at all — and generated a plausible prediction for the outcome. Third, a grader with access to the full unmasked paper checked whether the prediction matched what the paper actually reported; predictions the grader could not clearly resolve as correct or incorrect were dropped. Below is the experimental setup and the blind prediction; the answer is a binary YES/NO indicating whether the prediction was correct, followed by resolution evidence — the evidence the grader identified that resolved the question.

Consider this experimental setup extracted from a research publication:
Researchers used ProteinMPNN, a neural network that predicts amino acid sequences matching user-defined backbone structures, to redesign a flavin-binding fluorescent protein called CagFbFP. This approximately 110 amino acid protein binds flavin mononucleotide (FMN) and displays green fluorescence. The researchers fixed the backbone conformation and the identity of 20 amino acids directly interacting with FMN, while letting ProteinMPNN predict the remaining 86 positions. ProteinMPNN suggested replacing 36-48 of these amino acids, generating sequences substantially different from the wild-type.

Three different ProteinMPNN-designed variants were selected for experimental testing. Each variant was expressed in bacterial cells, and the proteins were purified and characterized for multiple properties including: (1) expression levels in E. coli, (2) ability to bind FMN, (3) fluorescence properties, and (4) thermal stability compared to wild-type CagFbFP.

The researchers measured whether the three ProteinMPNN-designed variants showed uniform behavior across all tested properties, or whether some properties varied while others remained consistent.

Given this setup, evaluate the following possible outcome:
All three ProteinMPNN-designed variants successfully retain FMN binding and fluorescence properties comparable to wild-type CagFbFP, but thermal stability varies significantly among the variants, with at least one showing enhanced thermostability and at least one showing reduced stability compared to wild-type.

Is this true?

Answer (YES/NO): NO